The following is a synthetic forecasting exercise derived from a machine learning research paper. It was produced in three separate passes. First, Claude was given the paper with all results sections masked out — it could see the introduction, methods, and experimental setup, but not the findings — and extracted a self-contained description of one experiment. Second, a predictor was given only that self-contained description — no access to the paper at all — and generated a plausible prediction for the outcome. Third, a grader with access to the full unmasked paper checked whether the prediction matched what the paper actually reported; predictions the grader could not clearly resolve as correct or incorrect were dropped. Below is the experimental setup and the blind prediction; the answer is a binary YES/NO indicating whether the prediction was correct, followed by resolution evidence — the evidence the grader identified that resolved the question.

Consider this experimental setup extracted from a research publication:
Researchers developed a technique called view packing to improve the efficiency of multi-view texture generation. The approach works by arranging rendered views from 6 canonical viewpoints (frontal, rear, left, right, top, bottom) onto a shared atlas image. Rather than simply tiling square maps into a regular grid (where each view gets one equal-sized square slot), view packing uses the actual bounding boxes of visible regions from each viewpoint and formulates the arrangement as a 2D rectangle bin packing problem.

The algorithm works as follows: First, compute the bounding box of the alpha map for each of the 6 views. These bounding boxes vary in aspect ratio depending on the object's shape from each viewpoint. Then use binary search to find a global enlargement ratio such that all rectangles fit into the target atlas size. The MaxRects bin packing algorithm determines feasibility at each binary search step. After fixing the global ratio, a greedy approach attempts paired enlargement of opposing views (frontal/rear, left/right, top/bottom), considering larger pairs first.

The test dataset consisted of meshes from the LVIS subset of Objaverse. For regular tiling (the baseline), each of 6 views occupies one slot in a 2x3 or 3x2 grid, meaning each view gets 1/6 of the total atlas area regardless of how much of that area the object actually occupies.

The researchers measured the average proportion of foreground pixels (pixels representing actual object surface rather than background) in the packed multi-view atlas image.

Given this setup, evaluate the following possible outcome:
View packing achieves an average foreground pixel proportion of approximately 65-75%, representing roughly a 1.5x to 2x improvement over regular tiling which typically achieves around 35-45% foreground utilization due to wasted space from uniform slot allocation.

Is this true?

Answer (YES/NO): NO